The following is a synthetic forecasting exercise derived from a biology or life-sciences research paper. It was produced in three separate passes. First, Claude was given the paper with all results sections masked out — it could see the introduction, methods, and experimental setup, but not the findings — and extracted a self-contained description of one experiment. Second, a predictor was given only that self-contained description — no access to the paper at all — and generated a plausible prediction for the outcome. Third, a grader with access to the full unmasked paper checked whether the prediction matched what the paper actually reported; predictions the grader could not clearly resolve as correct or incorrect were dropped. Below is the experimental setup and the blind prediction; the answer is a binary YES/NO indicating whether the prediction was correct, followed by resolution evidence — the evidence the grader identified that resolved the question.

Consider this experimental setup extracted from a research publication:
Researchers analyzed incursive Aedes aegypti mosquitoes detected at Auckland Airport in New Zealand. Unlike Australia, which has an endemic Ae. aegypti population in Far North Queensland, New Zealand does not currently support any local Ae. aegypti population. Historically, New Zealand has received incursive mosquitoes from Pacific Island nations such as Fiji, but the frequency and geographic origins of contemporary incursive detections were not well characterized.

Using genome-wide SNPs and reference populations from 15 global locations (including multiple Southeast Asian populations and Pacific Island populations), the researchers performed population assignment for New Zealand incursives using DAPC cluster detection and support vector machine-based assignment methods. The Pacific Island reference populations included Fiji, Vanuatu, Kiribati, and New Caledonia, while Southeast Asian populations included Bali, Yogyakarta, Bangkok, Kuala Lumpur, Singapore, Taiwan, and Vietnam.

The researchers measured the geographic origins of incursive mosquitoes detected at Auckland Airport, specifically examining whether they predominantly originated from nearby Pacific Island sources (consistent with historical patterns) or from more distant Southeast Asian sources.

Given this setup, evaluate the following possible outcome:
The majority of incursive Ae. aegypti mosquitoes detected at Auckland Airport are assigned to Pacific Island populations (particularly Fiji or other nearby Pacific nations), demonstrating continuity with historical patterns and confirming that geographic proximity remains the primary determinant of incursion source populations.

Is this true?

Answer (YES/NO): YES